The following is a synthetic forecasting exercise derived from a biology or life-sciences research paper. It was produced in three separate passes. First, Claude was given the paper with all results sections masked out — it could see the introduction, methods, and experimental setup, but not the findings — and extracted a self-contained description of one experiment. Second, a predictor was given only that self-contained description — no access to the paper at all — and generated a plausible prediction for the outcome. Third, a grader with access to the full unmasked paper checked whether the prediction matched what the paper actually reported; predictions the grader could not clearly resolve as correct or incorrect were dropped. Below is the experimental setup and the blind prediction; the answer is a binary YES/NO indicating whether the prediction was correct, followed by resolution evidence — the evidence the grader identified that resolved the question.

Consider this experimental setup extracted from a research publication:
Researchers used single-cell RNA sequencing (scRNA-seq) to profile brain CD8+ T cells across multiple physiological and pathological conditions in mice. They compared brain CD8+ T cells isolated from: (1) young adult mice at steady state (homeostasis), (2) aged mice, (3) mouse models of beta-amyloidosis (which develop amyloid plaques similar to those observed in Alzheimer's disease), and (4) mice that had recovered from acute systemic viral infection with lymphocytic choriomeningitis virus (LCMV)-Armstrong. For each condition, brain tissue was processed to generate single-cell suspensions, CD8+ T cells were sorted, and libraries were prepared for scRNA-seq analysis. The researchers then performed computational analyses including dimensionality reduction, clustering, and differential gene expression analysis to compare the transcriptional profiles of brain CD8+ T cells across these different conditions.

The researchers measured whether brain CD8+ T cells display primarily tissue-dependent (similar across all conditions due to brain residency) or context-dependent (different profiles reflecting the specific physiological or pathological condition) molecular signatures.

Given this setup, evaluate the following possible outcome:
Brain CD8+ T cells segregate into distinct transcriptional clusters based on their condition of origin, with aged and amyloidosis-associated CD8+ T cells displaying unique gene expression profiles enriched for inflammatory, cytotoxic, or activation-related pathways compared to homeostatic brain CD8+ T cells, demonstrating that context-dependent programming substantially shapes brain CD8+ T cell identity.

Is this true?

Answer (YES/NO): NO